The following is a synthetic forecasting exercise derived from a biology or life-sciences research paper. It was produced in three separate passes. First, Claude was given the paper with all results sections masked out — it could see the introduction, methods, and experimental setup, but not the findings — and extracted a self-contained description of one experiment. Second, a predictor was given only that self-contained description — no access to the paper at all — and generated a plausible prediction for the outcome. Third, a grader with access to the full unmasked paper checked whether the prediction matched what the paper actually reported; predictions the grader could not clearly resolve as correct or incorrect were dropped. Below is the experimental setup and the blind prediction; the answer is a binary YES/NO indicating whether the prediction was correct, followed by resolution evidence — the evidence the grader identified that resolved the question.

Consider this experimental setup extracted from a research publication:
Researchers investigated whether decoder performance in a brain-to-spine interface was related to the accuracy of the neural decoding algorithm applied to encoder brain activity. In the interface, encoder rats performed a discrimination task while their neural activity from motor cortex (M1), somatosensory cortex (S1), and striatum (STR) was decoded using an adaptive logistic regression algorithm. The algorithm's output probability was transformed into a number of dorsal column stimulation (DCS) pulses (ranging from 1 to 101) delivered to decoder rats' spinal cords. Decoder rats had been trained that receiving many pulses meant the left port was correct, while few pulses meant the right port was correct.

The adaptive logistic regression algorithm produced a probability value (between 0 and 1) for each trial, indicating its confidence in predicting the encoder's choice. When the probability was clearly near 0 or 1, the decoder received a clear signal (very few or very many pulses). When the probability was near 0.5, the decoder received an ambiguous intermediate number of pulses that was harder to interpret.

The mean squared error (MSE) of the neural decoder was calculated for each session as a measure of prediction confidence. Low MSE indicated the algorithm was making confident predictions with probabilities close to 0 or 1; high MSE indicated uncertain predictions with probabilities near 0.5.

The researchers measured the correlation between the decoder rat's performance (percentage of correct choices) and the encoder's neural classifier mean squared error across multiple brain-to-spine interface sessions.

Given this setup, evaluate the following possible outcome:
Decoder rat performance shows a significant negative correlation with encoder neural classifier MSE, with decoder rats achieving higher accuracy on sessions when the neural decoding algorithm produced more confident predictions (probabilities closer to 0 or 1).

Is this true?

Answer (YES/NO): YES